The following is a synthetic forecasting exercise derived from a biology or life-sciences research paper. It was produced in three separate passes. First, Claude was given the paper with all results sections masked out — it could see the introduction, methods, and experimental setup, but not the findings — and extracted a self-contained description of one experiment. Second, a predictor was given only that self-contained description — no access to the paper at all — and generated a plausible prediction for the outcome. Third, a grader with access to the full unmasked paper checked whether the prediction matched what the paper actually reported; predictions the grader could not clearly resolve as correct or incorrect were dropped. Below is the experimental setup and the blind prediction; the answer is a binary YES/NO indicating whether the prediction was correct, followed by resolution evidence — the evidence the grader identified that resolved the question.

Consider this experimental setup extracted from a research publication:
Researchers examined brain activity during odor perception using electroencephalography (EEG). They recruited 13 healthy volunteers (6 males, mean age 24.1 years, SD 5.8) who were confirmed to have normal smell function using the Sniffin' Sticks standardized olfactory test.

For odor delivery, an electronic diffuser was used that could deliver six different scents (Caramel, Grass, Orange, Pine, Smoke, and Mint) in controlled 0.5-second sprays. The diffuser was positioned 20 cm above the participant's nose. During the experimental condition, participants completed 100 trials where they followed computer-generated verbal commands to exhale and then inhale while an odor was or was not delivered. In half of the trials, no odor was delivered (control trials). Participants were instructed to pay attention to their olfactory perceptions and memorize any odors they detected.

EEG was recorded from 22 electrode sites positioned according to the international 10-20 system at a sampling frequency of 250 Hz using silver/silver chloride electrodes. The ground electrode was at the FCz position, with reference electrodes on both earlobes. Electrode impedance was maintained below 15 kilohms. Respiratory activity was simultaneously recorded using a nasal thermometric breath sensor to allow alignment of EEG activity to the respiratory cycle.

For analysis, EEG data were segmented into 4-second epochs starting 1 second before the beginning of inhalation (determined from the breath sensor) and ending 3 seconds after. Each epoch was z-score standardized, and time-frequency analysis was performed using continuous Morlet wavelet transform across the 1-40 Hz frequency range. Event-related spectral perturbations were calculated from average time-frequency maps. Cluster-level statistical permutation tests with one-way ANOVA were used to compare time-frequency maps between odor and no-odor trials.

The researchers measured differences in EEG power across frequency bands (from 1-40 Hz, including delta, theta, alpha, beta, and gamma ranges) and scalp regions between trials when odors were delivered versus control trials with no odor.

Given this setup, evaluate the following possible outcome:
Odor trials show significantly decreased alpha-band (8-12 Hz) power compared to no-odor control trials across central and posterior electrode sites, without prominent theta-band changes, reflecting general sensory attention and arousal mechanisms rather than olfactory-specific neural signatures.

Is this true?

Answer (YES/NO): NO